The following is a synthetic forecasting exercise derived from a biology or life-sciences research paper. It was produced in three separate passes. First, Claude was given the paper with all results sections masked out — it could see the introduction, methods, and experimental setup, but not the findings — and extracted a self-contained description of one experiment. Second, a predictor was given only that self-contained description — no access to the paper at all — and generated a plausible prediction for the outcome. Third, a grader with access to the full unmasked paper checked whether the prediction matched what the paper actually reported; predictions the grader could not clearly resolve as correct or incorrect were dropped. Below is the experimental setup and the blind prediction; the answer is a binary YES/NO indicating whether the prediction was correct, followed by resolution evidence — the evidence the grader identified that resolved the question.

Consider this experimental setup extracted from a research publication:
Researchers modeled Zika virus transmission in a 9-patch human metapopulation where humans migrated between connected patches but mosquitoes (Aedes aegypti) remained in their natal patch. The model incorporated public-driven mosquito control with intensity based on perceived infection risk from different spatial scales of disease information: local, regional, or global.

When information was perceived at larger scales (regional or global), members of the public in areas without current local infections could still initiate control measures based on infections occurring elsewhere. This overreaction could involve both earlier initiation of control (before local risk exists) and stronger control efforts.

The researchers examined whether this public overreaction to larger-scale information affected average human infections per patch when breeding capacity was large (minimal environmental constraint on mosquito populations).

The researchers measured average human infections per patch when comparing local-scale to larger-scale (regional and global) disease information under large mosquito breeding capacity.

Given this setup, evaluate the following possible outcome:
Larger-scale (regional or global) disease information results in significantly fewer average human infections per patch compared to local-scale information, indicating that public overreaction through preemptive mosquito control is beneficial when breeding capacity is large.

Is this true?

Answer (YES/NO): YES